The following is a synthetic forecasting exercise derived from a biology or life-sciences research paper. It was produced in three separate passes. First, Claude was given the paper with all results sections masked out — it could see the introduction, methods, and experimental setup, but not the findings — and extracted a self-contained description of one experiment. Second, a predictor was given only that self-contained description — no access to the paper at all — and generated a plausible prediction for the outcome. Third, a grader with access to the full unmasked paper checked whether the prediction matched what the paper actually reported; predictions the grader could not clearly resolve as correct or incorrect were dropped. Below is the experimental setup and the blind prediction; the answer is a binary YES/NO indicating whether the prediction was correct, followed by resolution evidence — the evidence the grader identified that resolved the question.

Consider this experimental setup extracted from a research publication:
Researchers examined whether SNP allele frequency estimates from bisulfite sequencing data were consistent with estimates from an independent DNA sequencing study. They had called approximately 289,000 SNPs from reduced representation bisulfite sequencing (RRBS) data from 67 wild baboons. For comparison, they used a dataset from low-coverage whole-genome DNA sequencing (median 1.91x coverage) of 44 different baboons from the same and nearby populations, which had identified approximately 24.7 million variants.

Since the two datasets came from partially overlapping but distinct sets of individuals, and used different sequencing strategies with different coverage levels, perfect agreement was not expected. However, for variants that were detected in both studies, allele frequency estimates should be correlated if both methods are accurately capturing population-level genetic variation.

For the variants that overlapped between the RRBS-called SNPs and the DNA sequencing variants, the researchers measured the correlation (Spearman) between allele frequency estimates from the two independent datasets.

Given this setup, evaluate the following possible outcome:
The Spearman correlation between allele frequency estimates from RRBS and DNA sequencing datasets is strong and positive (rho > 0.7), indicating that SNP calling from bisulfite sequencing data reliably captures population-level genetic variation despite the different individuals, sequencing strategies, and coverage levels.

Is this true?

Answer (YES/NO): NO